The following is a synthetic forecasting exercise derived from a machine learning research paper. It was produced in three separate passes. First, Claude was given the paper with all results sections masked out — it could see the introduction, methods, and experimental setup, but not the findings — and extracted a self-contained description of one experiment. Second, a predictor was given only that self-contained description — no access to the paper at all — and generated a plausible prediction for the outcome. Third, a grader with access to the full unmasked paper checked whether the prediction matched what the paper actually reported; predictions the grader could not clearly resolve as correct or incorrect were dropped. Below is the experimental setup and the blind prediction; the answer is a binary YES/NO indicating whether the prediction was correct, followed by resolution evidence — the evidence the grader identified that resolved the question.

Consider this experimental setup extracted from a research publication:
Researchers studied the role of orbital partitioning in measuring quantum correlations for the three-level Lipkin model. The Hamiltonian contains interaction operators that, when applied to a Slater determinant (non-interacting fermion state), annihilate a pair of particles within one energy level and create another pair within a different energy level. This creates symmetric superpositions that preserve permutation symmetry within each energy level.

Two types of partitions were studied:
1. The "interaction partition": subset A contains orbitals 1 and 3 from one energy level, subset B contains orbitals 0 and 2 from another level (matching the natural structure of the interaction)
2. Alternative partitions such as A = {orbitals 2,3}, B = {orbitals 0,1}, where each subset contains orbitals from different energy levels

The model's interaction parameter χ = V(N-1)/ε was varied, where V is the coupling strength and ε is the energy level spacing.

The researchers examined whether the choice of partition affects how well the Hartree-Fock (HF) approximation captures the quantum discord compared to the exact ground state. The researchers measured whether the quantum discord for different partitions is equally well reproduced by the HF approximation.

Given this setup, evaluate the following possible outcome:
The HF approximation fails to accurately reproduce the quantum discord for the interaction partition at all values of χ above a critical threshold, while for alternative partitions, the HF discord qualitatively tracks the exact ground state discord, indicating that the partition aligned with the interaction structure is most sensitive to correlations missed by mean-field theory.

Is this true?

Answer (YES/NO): NO